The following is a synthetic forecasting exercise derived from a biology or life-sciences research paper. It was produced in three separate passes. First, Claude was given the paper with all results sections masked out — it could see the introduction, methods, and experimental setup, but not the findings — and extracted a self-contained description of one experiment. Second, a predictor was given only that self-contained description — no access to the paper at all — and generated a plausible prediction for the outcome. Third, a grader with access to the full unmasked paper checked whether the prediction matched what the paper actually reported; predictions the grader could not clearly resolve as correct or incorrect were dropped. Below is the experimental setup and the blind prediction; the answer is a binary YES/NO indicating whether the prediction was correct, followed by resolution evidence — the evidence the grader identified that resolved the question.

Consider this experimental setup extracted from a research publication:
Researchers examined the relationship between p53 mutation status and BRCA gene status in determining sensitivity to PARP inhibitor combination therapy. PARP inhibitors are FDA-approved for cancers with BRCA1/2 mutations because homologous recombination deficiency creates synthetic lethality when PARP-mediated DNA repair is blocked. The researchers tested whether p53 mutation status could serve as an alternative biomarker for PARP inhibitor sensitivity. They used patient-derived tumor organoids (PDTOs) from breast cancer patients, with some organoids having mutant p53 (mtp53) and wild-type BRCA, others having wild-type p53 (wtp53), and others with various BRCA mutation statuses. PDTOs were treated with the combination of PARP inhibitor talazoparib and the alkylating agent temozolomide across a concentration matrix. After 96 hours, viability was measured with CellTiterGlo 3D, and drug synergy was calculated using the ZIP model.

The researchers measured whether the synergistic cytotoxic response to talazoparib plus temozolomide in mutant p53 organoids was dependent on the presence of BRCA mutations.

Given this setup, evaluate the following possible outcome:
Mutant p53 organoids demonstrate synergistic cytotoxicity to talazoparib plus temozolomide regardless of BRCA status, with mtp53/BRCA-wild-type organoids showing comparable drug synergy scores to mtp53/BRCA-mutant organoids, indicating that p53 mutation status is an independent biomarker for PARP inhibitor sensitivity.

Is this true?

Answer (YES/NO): NO